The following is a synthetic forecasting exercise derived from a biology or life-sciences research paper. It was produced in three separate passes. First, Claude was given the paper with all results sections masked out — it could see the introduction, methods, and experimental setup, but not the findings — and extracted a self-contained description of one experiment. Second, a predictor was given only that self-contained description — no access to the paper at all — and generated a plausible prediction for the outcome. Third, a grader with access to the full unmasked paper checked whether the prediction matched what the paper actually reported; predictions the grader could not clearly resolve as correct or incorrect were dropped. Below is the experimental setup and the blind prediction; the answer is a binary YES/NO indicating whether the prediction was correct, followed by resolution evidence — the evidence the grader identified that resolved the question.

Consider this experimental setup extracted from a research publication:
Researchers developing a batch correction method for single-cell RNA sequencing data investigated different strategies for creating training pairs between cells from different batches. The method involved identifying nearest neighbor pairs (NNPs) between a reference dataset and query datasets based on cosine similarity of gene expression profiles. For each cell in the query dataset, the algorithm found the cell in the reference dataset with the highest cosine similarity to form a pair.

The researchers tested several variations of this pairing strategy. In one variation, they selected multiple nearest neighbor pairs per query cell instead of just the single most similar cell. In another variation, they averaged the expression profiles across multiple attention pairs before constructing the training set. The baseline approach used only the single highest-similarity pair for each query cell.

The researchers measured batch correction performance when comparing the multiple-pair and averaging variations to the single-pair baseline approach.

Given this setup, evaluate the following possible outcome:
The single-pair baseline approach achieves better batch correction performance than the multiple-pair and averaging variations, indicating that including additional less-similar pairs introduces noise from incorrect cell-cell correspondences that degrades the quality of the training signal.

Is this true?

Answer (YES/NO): YES